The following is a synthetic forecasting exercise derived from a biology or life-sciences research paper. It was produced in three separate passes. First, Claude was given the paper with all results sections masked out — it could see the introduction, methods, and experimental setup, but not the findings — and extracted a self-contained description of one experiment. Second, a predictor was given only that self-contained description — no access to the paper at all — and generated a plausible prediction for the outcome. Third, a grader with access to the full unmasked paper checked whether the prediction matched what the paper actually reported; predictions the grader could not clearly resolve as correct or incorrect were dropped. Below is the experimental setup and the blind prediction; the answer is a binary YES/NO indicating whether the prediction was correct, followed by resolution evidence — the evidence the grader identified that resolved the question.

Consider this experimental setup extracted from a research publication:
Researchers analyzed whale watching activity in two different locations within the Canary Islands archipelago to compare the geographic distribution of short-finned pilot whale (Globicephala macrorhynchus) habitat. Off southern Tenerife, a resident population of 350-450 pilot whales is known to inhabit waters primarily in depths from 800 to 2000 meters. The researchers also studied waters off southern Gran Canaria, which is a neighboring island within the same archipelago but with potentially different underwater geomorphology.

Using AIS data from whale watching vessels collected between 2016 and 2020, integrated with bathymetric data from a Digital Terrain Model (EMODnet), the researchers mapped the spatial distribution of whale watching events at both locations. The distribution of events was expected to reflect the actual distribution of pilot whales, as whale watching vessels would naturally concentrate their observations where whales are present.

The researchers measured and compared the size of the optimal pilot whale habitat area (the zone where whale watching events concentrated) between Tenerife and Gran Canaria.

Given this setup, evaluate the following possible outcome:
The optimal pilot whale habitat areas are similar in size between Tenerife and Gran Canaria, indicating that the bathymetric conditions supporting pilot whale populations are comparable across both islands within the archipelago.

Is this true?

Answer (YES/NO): NO